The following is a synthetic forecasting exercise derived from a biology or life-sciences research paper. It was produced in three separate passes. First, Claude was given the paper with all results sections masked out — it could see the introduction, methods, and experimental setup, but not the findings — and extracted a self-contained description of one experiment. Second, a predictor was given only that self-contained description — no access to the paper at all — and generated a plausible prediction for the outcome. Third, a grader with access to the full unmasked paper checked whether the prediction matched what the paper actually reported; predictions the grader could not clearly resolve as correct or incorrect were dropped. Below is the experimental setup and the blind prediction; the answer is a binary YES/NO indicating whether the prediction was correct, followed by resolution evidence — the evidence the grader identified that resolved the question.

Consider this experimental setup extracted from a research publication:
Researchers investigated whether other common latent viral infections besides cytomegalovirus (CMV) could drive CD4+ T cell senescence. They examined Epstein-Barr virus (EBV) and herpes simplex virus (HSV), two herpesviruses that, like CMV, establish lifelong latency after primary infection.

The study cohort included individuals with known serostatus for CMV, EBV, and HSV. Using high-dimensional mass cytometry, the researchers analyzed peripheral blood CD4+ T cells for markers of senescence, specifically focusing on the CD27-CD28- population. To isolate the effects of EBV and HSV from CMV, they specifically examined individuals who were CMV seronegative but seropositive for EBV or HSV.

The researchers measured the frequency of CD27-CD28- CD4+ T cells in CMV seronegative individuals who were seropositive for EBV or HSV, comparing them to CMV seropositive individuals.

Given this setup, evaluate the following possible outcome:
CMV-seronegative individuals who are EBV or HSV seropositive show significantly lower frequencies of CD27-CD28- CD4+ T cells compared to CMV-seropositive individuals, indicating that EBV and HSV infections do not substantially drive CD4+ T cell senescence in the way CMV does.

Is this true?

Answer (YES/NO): YES